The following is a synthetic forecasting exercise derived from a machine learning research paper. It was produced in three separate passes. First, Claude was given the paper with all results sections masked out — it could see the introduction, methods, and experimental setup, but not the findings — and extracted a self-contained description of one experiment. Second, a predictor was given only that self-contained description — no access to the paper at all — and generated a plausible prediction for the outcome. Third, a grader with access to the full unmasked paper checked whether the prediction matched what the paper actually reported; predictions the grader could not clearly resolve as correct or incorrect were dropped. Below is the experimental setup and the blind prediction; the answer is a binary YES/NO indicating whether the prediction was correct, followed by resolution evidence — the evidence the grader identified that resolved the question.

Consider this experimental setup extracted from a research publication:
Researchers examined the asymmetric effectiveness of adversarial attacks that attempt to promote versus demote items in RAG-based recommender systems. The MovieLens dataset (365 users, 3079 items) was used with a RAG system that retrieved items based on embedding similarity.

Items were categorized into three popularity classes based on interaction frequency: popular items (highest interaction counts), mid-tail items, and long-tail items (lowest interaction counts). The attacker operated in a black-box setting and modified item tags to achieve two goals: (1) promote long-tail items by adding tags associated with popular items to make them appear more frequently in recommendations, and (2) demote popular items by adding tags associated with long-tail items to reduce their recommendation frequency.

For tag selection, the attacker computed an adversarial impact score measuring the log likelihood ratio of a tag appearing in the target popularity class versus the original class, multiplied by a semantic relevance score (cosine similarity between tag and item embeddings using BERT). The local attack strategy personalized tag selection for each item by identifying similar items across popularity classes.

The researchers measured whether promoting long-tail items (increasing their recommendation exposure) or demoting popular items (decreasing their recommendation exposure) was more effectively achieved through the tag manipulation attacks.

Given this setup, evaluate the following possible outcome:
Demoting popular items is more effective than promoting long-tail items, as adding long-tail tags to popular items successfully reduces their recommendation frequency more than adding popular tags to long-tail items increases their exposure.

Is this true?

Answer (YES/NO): YES